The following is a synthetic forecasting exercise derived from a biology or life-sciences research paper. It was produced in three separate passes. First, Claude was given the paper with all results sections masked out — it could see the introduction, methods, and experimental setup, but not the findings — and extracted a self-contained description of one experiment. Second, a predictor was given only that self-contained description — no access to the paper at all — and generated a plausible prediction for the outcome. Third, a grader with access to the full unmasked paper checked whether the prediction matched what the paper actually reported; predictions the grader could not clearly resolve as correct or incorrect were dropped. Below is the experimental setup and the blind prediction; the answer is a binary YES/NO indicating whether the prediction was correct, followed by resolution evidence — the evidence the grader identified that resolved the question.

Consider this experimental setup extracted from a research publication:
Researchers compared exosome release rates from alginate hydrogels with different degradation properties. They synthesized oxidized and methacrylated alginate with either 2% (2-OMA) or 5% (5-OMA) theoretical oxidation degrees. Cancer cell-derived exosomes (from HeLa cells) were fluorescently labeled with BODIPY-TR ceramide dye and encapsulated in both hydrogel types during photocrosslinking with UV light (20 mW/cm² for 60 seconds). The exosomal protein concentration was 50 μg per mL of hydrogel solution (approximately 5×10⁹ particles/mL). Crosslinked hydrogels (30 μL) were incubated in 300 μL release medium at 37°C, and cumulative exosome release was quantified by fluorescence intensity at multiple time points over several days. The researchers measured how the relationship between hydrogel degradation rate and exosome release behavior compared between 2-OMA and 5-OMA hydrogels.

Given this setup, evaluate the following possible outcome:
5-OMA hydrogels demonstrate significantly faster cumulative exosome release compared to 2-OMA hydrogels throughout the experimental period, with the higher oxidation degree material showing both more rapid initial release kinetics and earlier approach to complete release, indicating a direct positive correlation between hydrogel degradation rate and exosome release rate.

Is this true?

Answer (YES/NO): YES